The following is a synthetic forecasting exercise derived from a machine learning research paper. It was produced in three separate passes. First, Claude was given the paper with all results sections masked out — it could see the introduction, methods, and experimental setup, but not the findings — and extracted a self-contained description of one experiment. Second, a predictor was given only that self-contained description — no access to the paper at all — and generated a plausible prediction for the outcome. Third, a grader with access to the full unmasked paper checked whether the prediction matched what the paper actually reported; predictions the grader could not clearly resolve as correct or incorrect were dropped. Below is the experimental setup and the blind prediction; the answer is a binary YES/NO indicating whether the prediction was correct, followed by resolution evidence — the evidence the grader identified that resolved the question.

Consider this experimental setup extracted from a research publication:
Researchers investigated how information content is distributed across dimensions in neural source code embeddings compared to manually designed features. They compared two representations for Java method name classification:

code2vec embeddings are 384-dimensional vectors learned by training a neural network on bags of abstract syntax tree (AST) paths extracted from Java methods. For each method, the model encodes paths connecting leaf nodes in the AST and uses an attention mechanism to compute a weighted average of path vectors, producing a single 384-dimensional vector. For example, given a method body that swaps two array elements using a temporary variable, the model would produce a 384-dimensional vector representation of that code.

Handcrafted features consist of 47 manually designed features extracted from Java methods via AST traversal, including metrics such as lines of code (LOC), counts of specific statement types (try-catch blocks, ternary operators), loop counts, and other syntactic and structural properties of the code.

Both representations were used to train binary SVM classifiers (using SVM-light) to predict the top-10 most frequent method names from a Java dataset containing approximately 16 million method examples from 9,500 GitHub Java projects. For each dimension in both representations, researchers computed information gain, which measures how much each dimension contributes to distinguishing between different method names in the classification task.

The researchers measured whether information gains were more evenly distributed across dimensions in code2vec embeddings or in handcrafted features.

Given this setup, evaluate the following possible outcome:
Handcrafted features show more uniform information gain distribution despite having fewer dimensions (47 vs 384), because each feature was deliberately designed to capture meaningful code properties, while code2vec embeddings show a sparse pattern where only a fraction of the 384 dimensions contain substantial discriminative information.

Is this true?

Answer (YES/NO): NO